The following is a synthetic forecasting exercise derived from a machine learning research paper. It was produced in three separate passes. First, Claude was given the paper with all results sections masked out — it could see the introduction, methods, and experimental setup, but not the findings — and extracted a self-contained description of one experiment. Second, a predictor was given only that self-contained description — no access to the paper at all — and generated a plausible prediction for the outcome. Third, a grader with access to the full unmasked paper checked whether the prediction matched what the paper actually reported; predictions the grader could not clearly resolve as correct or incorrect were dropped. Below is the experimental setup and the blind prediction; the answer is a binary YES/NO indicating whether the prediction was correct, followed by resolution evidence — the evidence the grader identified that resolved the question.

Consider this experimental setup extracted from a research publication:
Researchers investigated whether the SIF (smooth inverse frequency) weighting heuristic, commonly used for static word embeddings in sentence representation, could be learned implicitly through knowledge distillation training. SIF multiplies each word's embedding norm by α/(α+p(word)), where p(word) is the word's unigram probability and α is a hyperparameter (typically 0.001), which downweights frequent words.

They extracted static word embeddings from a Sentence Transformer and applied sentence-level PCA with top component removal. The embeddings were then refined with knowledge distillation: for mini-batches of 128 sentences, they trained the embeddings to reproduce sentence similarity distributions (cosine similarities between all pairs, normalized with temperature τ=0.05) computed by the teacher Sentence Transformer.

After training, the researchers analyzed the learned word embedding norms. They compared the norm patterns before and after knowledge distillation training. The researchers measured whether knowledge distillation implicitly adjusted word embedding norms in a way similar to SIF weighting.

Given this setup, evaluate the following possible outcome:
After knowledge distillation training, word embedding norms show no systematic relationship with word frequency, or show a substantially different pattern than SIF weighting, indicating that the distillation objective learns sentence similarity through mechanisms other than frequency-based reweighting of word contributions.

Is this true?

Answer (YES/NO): NO